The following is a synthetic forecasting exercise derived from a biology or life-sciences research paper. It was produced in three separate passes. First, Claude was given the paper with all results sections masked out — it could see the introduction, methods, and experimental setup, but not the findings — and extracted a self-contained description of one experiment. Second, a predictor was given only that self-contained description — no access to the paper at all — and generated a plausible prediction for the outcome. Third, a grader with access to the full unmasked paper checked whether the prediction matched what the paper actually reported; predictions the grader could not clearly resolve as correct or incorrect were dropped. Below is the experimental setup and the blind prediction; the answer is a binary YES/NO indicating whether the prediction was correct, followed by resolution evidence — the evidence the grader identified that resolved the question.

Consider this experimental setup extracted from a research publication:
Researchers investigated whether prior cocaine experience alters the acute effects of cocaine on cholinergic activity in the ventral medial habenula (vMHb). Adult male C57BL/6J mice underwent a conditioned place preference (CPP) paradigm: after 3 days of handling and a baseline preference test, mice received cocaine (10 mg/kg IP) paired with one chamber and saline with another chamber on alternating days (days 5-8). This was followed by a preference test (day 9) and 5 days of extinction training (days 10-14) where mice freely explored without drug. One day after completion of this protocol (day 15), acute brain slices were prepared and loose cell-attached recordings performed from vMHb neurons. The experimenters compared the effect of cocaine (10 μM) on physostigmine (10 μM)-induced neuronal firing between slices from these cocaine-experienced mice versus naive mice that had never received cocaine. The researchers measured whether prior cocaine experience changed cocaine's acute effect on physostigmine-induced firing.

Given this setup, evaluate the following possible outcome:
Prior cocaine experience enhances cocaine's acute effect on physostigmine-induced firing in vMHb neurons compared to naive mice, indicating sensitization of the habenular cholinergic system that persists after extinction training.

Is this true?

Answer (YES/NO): NO